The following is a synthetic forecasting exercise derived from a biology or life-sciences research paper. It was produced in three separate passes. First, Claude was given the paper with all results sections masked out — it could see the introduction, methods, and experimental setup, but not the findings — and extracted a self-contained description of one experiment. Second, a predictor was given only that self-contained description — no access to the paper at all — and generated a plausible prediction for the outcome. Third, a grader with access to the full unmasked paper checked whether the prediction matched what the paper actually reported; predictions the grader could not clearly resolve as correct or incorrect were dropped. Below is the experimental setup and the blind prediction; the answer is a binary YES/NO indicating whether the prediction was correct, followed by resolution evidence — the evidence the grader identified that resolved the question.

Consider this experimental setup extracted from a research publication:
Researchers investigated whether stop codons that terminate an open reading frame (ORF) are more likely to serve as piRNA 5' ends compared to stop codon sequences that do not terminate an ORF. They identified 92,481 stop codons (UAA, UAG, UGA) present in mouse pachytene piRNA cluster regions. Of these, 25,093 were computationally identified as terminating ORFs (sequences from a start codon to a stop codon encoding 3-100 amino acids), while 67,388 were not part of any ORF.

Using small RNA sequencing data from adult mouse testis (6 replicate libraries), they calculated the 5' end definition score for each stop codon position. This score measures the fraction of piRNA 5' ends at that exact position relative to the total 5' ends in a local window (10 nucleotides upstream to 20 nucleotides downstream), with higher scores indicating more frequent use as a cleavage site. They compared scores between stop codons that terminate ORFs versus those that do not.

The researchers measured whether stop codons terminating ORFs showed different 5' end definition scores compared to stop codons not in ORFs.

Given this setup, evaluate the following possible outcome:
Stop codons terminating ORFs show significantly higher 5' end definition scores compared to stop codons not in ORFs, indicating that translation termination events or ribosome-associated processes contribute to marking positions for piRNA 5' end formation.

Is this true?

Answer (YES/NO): NO